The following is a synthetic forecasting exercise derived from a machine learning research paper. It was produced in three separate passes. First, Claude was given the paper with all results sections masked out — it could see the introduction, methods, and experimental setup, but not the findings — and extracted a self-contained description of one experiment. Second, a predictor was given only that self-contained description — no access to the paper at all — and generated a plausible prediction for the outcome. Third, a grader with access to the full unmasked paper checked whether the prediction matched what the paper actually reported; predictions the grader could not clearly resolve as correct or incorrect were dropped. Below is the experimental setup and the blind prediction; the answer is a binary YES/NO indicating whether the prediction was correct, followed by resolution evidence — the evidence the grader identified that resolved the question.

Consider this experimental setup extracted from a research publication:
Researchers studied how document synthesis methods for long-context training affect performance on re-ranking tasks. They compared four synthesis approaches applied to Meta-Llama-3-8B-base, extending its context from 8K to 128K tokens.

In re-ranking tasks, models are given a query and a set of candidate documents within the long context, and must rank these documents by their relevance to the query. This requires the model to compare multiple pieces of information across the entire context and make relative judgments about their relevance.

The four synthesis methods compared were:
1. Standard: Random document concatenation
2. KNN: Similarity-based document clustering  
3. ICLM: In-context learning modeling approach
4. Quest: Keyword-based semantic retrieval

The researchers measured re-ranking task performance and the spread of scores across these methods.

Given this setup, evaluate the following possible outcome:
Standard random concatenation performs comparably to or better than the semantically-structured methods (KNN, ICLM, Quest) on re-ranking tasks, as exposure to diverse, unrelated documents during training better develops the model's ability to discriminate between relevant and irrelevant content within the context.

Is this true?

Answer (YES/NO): NO